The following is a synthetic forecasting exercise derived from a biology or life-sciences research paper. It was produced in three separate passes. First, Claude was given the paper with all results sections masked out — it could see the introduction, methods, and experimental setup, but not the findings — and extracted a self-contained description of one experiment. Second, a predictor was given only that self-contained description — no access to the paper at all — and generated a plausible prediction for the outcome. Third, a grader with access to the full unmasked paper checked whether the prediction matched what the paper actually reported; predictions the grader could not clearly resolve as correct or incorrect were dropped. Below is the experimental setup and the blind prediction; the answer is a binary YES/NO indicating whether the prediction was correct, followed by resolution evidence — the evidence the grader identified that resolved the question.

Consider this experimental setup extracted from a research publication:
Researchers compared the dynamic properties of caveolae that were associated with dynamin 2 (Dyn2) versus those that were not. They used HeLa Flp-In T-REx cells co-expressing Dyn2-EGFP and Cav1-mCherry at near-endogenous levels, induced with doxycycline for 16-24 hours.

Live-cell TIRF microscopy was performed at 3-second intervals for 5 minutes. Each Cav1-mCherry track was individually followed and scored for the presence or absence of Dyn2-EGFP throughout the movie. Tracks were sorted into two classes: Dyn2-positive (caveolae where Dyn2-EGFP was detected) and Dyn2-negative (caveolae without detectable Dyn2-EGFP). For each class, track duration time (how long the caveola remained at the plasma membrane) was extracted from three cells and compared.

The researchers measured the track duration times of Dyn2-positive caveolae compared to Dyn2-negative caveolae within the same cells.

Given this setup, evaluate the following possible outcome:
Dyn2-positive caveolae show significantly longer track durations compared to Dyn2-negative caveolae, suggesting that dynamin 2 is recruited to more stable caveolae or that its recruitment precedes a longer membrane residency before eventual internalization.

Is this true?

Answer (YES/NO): YES